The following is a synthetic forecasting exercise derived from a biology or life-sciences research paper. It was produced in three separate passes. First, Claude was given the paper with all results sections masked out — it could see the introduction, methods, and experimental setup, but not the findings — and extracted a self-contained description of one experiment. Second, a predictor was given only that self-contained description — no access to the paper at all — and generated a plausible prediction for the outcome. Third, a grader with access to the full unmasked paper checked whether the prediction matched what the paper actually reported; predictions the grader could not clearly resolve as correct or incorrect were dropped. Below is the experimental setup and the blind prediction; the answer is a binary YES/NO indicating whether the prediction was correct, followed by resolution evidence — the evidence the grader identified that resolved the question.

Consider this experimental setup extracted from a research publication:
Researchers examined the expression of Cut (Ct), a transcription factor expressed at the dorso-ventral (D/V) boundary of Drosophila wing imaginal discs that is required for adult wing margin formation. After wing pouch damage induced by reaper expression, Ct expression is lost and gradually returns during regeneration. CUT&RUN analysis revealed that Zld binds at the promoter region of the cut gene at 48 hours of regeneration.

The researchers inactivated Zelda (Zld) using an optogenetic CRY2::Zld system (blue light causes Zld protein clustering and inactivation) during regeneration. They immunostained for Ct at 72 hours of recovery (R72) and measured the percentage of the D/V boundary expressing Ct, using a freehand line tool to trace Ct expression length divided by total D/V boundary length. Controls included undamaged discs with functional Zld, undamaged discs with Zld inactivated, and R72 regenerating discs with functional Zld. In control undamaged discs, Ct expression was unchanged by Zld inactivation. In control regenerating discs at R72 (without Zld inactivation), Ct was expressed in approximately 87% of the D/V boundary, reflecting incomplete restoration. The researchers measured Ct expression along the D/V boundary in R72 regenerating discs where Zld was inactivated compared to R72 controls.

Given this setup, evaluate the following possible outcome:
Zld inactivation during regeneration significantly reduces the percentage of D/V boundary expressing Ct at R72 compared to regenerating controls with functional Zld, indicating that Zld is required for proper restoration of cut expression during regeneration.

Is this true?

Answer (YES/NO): YES